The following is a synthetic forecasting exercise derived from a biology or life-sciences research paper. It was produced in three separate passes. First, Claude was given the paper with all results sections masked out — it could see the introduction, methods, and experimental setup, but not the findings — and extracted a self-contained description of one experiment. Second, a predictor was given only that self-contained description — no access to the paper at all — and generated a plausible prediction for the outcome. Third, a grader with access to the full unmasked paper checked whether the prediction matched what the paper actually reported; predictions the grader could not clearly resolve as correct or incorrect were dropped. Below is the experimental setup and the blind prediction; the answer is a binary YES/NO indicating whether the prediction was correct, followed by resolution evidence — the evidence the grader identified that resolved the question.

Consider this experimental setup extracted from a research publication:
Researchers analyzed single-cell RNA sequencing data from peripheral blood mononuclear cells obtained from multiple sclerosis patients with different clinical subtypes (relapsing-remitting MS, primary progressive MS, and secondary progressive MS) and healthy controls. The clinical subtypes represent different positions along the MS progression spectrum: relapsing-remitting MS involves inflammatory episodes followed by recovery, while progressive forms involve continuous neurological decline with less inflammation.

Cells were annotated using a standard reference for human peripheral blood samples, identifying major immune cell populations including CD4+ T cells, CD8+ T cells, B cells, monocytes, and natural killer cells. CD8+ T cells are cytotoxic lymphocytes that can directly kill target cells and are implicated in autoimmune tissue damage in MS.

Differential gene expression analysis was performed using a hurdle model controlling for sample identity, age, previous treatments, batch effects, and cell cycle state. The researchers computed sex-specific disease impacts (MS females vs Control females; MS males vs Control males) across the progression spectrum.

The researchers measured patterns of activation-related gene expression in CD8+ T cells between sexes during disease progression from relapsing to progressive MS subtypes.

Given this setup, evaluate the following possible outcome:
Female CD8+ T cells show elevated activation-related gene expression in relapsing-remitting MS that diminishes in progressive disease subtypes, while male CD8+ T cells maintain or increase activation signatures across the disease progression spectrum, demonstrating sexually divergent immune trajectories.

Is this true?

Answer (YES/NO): YES